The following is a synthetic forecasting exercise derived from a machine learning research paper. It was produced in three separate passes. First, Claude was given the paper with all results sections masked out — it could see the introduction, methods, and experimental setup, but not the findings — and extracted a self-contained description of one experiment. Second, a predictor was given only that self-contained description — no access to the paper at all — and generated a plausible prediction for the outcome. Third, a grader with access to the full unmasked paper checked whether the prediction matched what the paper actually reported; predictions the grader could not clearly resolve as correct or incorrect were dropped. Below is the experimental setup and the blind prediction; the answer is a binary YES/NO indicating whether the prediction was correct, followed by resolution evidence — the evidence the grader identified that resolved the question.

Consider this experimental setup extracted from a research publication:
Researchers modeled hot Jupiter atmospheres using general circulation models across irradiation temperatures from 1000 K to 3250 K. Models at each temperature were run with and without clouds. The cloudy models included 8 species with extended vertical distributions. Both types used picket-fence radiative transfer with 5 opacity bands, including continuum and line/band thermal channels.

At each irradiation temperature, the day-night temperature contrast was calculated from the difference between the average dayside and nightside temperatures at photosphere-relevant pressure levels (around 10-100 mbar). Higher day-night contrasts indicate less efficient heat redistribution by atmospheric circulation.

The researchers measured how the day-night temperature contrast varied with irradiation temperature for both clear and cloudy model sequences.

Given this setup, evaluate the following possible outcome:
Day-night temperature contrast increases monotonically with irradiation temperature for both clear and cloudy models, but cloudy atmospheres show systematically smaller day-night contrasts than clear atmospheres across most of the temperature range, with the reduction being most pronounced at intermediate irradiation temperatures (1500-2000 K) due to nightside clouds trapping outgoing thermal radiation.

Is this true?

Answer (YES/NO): NO